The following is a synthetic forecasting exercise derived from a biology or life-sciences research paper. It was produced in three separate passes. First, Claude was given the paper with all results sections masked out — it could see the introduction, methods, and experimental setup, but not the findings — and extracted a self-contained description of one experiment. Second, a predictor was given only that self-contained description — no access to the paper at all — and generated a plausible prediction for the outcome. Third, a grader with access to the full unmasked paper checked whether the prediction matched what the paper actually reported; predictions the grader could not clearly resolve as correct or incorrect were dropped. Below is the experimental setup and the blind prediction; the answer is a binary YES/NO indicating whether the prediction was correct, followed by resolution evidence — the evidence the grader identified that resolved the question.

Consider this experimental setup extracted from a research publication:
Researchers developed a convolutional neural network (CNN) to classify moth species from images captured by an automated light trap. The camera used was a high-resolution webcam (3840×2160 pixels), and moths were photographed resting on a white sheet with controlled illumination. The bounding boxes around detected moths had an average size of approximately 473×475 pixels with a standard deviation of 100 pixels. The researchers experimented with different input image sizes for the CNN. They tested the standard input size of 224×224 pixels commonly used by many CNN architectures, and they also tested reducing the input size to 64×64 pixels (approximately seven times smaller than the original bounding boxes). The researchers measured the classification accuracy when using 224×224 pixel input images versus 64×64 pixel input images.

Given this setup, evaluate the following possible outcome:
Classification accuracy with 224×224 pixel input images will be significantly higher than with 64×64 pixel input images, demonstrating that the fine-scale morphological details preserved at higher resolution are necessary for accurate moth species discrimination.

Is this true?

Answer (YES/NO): NO